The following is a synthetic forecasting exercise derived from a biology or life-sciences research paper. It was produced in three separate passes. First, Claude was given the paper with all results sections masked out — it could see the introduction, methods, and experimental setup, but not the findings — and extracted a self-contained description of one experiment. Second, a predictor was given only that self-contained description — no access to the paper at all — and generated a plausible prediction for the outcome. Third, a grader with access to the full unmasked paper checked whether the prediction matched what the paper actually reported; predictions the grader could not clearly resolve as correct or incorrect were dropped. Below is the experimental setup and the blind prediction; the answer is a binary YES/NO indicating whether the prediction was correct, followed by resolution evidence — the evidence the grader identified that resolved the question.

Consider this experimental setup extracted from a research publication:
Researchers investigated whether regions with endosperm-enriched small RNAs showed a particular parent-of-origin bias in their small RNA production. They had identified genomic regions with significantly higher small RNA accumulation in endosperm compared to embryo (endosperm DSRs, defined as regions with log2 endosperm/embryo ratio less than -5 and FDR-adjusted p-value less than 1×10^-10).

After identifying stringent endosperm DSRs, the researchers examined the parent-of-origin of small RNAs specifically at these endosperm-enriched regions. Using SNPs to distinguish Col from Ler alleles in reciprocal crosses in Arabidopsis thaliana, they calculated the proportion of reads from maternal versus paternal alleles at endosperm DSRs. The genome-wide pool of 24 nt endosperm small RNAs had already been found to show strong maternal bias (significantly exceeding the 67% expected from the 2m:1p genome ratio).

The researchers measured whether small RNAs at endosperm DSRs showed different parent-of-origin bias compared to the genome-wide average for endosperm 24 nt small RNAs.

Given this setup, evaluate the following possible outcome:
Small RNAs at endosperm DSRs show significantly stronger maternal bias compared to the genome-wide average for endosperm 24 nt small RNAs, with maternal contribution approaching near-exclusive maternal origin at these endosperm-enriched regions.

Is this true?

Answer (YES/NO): YES